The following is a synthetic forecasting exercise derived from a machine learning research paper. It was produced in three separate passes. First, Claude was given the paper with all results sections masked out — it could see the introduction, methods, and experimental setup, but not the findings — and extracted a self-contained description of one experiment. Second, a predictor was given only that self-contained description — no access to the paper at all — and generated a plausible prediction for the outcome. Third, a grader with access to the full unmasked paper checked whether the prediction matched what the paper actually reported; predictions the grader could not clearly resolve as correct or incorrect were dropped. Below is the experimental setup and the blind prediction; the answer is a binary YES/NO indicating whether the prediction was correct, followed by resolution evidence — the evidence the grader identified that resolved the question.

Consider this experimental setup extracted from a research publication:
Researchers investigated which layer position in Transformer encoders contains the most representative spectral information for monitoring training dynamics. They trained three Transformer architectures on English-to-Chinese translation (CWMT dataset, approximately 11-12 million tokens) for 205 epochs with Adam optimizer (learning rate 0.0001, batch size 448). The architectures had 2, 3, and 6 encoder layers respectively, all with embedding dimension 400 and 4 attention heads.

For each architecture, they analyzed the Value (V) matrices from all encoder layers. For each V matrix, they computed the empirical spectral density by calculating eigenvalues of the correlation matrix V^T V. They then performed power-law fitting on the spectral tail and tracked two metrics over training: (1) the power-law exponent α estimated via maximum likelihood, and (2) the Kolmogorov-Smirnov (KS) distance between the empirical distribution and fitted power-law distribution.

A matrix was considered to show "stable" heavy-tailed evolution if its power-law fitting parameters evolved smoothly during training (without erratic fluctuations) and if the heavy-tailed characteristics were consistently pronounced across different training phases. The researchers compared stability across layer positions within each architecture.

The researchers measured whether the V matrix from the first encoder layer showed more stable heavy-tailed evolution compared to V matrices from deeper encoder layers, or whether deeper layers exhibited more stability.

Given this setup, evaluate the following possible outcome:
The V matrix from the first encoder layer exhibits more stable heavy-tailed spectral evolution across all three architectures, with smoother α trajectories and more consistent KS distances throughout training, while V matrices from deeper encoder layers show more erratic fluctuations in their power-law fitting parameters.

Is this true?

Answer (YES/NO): YES